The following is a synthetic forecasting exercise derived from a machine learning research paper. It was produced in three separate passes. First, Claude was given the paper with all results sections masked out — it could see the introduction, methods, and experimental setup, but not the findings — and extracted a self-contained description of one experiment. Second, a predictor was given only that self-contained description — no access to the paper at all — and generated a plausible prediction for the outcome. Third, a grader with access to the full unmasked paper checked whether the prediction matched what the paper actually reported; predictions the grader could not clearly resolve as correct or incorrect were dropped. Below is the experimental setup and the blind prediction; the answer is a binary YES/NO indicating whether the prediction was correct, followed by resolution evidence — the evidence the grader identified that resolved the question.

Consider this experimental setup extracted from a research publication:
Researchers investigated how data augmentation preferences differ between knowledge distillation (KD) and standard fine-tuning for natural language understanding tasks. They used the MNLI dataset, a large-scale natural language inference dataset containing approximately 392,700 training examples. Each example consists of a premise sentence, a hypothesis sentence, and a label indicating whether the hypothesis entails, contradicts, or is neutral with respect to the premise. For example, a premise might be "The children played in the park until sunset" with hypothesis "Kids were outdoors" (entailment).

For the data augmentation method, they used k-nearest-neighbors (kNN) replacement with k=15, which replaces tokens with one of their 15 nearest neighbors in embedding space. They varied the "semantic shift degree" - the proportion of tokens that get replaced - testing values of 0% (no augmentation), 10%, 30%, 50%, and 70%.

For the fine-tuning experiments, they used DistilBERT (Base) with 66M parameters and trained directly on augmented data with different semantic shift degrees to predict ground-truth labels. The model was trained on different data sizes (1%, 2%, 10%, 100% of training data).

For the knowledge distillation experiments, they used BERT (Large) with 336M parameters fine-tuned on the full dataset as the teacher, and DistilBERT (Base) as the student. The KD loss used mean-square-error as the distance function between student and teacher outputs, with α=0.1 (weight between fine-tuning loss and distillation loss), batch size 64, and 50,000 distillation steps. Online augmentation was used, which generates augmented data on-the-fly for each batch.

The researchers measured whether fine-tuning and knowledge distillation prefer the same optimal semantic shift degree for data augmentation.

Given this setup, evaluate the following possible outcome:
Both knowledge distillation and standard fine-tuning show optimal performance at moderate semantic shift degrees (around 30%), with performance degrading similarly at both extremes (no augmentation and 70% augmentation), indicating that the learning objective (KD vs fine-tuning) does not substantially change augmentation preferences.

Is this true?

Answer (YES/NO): NO